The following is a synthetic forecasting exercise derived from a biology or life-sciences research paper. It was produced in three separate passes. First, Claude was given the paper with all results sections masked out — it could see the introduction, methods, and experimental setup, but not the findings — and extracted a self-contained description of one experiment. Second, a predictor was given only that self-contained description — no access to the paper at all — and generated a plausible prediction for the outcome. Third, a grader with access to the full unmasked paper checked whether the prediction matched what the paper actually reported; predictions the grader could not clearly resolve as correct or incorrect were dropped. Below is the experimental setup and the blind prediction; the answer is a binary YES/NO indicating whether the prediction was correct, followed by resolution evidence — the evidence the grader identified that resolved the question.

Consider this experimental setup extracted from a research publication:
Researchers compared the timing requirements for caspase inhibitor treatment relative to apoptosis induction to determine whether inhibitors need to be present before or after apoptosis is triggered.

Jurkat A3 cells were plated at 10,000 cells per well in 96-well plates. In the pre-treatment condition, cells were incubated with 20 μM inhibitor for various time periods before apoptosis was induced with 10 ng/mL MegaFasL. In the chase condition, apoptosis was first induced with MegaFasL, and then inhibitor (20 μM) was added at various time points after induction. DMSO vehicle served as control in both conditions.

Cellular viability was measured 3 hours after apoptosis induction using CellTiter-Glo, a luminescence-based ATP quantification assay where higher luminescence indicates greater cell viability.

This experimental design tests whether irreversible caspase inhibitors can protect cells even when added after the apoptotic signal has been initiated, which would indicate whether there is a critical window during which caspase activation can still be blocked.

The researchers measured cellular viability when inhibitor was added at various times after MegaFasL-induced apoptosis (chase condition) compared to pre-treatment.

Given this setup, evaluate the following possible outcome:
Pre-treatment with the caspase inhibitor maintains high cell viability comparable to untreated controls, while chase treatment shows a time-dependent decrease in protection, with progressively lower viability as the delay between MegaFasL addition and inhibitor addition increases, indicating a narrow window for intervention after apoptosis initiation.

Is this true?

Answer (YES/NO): NO